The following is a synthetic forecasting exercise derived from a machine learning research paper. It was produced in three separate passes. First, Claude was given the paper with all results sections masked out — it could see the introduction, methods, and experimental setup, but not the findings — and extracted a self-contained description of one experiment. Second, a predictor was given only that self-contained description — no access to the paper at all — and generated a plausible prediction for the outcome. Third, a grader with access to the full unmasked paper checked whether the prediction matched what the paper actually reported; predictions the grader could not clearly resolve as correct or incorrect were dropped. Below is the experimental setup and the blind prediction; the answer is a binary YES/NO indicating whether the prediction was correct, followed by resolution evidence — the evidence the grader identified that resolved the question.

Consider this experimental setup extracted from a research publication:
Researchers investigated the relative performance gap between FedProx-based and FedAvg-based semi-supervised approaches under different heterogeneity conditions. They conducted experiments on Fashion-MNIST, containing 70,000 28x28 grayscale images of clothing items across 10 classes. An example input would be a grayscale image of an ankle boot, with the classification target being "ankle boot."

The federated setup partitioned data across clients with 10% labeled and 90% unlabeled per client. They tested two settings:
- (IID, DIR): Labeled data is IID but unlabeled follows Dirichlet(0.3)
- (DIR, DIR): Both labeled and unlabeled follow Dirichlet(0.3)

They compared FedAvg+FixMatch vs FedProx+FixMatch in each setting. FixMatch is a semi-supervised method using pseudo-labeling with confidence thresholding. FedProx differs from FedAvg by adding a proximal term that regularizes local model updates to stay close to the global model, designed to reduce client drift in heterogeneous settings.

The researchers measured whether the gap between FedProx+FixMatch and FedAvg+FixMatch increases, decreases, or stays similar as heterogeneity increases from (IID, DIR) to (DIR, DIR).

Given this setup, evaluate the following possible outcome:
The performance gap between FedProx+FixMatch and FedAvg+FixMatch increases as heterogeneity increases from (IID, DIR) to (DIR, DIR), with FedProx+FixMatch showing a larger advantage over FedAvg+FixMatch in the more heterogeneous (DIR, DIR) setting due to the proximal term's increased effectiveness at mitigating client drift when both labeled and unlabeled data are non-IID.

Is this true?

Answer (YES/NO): YES